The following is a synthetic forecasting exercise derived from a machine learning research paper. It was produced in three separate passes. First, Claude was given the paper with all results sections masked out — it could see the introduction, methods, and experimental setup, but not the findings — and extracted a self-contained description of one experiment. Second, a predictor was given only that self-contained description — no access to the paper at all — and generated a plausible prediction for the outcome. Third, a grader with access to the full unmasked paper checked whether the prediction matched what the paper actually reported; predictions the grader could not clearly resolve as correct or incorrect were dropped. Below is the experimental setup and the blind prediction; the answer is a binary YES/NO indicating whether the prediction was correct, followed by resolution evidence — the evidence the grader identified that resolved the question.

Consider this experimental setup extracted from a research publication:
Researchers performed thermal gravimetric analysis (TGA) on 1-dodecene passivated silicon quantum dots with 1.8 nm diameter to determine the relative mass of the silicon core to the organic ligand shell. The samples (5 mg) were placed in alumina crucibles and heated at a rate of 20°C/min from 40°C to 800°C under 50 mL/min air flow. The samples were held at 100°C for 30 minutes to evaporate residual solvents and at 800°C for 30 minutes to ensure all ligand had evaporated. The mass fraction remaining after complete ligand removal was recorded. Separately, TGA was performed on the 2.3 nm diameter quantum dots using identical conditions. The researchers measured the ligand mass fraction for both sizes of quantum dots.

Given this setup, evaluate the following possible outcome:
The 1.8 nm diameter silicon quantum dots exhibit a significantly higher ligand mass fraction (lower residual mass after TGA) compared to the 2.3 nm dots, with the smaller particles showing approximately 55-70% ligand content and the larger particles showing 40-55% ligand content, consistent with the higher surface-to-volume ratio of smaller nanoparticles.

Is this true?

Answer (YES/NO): NO